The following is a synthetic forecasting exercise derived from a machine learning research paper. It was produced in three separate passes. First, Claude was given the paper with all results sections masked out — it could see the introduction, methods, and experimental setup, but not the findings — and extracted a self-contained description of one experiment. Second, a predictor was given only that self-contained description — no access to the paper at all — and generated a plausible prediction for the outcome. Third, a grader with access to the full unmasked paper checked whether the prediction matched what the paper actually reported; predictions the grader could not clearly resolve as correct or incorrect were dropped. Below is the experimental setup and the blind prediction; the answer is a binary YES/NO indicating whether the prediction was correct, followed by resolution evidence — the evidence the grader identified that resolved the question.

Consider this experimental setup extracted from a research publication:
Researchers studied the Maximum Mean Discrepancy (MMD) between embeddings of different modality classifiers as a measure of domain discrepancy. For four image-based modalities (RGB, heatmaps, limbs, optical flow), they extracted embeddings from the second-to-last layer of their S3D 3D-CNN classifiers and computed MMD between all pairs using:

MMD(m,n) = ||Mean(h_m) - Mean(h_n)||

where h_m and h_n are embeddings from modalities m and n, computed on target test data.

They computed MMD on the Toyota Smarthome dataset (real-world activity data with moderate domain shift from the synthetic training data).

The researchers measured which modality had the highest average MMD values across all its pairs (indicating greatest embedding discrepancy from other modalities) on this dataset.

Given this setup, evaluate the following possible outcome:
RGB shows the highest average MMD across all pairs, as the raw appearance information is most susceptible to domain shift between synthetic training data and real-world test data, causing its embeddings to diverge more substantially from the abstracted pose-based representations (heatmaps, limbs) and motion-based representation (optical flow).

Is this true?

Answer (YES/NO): YES